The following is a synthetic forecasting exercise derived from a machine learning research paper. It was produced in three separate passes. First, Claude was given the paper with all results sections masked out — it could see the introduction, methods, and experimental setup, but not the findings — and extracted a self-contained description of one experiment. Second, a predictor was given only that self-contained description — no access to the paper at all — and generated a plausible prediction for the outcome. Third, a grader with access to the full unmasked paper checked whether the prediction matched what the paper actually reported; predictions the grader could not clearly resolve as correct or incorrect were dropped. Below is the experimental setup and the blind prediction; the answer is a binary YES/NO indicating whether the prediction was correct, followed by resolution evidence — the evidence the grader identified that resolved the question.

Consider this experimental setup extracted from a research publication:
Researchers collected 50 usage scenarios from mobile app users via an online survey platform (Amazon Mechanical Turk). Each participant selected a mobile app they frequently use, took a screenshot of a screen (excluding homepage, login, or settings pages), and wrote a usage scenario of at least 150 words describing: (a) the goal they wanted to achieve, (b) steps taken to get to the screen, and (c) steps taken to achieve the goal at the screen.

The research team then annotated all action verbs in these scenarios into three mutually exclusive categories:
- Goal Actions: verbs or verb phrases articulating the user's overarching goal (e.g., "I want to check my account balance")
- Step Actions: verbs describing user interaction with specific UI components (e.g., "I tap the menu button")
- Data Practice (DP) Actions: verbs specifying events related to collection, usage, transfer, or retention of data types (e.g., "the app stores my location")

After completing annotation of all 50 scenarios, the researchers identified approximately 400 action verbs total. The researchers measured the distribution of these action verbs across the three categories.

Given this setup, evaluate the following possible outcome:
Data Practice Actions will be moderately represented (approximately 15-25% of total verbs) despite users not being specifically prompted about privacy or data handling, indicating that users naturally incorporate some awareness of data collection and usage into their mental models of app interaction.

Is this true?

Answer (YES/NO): NO